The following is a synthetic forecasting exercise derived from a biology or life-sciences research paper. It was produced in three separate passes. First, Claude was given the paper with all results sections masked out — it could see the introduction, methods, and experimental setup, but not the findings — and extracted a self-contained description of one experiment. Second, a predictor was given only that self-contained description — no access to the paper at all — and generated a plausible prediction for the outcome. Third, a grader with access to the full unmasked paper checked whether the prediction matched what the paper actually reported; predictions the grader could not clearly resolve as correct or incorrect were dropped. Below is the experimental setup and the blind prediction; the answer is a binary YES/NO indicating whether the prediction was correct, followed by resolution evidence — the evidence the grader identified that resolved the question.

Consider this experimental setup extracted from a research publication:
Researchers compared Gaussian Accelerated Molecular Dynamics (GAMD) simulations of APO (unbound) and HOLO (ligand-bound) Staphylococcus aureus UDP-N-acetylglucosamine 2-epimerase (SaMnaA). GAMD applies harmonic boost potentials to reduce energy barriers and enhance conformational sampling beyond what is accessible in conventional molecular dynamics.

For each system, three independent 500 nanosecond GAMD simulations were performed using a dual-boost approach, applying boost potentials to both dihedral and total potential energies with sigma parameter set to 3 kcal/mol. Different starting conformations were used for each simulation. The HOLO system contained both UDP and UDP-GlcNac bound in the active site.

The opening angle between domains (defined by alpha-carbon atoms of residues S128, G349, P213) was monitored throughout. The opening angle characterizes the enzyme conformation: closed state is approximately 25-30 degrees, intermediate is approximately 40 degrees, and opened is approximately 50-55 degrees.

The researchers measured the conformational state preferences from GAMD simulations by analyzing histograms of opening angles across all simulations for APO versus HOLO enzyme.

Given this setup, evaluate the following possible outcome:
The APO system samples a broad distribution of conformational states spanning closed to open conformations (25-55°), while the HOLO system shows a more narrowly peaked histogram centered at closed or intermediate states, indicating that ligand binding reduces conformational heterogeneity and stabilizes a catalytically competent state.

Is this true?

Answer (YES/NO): NO